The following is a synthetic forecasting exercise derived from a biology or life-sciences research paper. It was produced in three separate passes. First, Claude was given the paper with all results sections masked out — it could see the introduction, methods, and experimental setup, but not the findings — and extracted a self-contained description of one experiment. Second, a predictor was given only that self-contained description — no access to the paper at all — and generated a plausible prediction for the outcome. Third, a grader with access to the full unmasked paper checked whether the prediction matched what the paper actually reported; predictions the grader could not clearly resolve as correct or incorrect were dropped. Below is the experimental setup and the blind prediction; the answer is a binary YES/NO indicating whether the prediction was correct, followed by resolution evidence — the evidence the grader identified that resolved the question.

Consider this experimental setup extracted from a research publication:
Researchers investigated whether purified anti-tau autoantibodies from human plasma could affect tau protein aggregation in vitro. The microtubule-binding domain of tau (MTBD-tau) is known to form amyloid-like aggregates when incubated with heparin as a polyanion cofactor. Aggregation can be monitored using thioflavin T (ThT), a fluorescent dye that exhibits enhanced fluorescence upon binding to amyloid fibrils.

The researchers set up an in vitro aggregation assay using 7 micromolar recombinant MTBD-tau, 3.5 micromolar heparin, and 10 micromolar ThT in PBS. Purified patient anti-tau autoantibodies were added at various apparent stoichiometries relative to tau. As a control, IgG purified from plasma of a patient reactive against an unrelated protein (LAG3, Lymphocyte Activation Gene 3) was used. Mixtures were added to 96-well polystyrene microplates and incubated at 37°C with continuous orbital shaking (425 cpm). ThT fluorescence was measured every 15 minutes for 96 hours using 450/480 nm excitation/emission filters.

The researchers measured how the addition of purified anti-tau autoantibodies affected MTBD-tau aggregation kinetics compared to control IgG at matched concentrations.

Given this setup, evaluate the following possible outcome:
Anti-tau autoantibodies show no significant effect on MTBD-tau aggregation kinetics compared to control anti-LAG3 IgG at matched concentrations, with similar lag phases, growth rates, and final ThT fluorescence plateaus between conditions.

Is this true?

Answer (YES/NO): NO